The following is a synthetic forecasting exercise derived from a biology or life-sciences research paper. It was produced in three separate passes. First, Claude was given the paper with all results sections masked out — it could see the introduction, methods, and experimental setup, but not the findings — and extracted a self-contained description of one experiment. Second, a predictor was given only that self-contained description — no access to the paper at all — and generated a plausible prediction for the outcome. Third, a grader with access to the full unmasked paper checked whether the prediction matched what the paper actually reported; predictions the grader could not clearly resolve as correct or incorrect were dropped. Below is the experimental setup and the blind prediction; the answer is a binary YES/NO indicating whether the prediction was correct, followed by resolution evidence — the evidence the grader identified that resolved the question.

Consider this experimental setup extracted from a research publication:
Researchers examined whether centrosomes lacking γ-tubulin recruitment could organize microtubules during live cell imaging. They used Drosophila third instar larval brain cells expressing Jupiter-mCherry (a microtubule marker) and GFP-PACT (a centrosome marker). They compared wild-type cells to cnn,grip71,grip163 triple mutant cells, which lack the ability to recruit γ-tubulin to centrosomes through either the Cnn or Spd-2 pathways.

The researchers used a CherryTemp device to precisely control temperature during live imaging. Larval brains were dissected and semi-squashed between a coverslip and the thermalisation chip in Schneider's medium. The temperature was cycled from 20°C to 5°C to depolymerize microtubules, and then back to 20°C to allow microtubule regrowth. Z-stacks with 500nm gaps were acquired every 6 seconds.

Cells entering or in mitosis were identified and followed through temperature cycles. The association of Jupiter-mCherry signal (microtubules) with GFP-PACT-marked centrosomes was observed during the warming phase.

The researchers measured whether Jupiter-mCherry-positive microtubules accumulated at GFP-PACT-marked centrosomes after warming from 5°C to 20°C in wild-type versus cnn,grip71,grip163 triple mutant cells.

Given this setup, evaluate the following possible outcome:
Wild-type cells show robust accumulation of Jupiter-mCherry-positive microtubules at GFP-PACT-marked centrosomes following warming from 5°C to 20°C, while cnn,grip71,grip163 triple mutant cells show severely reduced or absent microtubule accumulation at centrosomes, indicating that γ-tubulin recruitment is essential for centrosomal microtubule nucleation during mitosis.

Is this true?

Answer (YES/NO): NO